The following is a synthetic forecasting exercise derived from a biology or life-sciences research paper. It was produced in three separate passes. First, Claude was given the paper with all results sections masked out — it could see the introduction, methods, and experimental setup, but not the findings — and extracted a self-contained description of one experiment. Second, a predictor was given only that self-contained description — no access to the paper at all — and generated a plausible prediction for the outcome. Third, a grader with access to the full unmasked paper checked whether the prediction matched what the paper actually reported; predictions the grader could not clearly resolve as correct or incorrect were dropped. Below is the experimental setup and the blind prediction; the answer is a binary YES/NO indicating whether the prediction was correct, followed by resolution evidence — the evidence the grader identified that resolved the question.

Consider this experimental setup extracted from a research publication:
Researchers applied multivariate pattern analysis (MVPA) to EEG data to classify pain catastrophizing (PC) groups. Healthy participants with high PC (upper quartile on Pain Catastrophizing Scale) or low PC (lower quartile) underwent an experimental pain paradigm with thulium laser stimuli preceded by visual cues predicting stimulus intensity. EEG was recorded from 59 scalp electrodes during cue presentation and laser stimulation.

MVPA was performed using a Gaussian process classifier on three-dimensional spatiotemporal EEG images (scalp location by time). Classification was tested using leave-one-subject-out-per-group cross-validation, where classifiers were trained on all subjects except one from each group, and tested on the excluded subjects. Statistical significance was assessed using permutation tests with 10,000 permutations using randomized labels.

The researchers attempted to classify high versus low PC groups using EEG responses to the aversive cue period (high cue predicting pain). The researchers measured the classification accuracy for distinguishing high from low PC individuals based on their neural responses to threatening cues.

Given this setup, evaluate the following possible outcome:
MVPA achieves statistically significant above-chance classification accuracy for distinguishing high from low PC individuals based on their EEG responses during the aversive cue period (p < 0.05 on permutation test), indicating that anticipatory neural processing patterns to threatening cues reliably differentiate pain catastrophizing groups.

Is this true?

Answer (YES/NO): YES